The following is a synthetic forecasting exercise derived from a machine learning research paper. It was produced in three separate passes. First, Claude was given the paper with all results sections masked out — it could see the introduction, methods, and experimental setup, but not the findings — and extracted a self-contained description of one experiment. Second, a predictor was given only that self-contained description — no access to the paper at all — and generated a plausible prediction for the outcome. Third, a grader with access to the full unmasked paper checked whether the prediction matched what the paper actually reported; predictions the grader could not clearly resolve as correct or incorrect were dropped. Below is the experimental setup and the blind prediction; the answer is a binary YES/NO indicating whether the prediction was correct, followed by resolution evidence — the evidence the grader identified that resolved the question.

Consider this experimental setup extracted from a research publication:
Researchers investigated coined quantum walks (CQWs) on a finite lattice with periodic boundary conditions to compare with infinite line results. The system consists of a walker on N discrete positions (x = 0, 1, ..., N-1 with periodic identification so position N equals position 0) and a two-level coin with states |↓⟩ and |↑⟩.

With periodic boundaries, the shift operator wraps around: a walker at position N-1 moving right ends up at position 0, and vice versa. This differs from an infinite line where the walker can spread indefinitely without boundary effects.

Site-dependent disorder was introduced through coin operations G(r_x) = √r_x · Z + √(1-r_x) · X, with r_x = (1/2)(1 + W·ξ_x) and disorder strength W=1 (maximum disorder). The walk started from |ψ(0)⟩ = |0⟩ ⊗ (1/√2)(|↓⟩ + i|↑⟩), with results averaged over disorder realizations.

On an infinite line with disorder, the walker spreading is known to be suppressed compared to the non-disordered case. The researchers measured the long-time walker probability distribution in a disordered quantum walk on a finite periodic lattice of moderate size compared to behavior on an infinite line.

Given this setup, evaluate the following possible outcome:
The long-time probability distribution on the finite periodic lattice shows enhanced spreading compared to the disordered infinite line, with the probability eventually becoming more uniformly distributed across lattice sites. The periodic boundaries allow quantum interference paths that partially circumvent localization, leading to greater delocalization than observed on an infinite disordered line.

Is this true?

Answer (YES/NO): NO